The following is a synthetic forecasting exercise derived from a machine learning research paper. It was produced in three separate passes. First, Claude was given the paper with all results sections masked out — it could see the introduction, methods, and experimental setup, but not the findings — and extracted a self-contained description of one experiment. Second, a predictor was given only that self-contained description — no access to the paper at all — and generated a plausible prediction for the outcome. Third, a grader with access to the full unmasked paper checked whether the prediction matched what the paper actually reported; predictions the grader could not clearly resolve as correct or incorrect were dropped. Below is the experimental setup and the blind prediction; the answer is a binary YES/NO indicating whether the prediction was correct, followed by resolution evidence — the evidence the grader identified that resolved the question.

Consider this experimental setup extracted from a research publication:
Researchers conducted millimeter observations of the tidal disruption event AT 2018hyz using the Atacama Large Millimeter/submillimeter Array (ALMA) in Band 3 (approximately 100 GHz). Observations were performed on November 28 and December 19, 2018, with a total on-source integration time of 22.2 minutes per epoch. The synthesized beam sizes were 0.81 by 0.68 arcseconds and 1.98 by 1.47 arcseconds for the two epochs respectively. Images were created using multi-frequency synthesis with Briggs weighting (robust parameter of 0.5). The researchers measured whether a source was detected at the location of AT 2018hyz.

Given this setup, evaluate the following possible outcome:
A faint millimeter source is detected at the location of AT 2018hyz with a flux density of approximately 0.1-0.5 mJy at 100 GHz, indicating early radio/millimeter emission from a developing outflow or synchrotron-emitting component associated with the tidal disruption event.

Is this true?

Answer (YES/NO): NO